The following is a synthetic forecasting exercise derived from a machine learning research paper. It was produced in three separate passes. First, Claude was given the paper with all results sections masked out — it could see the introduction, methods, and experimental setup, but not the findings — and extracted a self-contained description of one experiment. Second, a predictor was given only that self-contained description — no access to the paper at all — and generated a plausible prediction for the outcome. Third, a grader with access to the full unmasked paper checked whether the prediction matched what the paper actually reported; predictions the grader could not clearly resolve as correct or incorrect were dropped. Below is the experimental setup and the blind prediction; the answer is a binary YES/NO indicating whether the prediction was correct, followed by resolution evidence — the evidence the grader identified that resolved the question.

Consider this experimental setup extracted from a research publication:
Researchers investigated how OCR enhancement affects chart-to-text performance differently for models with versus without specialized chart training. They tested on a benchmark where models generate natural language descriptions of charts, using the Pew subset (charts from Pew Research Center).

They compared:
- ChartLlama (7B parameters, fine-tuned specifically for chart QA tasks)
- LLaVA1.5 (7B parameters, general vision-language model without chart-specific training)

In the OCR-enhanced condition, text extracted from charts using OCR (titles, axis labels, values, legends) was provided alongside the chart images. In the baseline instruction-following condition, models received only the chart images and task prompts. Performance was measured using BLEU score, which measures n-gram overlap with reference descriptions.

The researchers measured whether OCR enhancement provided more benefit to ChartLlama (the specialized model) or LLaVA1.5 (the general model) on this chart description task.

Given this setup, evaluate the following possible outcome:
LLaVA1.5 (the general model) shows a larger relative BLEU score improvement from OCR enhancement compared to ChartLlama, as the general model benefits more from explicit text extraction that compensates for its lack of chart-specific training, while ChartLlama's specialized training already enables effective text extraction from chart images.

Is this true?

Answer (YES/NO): NO